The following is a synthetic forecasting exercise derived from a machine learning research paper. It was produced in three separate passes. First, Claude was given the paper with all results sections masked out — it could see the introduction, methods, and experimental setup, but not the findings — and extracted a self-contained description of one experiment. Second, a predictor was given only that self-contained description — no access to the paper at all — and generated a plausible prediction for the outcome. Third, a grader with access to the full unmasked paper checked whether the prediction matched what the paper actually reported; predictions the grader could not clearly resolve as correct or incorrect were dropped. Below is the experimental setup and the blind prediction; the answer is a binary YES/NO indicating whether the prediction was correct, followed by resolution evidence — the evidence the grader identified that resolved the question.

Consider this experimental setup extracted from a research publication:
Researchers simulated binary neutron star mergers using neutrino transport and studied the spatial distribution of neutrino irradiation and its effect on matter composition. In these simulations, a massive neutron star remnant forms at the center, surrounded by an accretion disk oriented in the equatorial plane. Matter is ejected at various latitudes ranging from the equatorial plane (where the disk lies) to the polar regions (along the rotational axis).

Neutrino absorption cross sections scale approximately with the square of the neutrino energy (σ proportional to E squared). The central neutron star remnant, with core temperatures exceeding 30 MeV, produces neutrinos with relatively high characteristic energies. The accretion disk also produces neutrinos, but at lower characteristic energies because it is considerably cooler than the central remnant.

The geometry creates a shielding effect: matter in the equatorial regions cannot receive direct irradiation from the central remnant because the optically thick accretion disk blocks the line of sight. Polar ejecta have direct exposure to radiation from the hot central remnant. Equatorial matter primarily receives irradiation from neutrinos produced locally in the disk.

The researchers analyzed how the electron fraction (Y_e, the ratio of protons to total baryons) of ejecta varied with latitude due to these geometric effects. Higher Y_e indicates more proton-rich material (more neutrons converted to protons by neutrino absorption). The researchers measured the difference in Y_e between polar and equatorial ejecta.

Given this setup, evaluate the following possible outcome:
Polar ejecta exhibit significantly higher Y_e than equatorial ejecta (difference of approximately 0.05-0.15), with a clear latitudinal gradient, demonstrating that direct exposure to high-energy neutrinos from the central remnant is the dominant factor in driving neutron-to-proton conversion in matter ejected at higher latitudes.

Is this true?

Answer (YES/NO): NO